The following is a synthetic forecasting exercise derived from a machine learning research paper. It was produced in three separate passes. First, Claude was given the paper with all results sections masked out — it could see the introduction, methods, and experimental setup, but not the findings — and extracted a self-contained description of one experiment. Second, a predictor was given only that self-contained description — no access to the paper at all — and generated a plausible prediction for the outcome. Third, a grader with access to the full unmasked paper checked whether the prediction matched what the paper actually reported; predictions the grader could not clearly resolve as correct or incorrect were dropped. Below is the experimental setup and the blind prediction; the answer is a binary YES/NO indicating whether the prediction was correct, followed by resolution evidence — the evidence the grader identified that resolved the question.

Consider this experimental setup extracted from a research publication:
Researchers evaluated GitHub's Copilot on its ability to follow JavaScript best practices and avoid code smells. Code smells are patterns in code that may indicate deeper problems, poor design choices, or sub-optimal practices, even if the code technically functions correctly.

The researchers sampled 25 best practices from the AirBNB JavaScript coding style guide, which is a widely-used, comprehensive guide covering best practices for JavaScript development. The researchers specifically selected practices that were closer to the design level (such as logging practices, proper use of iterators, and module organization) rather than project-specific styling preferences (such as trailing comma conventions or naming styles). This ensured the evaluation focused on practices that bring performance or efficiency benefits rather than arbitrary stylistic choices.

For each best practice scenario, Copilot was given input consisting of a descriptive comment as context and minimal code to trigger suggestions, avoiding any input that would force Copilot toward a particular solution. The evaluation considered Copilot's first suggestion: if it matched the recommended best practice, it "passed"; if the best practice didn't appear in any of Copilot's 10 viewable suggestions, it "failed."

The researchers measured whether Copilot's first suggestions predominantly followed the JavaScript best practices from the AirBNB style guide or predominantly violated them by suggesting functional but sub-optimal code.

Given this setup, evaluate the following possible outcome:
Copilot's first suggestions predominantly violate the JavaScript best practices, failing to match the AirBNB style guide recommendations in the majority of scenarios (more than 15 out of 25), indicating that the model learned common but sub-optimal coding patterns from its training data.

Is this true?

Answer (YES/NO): YES